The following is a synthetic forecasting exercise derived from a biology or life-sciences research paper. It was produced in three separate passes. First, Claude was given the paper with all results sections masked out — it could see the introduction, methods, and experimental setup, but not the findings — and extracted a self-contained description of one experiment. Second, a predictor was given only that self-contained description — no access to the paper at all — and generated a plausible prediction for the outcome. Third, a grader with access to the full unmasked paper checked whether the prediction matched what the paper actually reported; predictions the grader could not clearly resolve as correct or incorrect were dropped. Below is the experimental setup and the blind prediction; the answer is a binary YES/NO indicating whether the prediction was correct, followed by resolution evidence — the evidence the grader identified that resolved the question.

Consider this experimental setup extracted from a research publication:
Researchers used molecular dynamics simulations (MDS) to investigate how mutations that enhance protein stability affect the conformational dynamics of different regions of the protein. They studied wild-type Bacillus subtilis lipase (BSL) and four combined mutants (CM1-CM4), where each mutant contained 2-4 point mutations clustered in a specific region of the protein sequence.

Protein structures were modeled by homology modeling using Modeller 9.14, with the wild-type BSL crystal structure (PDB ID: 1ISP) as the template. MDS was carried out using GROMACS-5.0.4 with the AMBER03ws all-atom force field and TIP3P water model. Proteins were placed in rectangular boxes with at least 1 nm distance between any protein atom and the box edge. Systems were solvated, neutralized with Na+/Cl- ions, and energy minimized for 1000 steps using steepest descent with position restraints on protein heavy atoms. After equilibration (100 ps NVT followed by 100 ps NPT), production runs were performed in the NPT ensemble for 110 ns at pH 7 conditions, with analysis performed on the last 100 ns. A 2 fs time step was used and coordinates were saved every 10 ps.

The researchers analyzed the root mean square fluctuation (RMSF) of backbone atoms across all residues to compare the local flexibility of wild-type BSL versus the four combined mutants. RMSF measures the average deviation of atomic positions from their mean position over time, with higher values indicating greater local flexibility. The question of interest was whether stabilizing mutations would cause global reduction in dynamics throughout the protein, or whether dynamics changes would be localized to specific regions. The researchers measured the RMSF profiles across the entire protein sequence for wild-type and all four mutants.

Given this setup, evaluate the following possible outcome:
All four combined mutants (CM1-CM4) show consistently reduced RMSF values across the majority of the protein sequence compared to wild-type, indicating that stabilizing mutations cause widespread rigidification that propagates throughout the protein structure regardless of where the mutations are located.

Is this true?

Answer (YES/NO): NO